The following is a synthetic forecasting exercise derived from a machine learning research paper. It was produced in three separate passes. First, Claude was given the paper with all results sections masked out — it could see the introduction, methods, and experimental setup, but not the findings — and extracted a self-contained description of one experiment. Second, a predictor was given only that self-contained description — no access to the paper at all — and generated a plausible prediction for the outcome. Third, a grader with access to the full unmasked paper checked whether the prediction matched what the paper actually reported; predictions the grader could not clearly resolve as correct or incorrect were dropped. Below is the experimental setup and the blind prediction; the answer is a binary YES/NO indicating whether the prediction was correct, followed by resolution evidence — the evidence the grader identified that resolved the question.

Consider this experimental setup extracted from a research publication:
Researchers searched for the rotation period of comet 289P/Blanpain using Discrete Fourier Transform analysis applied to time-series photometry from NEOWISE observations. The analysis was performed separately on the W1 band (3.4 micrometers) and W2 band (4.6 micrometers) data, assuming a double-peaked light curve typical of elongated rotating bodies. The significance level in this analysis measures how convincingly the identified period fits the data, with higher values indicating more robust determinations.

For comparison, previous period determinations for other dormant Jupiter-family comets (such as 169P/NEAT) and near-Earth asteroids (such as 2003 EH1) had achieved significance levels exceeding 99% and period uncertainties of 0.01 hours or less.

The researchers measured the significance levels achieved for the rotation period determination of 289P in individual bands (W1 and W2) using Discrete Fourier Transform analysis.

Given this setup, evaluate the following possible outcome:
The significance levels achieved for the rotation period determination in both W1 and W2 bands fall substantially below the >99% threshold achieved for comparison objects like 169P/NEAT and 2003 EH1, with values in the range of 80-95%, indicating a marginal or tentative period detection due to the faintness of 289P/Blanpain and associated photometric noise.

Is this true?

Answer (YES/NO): NO